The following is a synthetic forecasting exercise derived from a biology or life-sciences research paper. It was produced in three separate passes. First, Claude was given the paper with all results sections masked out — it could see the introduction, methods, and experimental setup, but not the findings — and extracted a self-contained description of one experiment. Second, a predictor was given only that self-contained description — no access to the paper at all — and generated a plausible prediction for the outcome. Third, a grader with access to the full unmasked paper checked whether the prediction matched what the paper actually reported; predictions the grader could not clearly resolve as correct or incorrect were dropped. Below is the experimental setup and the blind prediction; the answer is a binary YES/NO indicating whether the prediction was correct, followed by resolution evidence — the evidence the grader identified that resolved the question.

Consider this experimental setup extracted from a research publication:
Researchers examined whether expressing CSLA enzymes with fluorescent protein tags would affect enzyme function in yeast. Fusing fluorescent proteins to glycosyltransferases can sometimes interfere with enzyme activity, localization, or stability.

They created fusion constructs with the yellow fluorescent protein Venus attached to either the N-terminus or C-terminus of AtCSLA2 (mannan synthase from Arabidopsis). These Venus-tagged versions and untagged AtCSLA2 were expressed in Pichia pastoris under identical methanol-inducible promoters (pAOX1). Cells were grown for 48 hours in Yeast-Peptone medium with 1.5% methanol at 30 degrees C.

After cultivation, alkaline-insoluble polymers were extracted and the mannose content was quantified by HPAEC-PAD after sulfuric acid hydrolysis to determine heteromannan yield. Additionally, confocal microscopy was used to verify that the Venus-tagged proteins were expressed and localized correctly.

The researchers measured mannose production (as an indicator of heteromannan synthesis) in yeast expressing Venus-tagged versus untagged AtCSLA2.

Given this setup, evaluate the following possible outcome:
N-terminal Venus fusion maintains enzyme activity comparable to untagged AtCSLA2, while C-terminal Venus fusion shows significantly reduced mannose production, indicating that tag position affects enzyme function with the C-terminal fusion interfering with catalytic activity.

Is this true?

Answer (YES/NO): NO